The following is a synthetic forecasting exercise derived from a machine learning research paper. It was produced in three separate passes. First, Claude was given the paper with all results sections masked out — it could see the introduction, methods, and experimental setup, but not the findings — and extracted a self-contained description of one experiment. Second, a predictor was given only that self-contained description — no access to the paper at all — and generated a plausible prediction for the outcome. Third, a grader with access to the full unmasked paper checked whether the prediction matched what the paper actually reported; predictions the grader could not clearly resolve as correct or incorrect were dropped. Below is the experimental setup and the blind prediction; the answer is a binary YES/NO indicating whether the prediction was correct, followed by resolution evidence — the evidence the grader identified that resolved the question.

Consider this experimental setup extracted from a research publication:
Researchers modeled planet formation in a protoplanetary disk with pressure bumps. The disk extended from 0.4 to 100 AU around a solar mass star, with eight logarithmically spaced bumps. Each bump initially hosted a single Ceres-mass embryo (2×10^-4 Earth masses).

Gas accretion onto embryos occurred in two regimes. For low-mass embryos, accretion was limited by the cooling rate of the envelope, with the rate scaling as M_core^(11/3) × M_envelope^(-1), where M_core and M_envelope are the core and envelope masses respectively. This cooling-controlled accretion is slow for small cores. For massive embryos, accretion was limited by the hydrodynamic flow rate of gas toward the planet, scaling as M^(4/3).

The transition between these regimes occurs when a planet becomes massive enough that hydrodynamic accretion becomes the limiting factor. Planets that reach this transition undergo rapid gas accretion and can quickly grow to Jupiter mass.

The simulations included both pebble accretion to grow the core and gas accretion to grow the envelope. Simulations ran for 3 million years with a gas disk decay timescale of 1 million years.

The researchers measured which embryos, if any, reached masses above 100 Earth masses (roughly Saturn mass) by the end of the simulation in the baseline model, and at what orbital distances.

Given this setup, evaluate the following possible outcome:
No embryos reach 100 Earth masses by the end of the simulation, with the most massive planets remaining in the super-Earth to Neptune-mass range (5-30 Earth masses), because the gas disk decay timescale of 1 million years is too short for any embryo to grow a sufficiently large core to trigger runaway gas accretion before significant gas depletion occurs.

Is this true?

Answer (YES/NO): NO